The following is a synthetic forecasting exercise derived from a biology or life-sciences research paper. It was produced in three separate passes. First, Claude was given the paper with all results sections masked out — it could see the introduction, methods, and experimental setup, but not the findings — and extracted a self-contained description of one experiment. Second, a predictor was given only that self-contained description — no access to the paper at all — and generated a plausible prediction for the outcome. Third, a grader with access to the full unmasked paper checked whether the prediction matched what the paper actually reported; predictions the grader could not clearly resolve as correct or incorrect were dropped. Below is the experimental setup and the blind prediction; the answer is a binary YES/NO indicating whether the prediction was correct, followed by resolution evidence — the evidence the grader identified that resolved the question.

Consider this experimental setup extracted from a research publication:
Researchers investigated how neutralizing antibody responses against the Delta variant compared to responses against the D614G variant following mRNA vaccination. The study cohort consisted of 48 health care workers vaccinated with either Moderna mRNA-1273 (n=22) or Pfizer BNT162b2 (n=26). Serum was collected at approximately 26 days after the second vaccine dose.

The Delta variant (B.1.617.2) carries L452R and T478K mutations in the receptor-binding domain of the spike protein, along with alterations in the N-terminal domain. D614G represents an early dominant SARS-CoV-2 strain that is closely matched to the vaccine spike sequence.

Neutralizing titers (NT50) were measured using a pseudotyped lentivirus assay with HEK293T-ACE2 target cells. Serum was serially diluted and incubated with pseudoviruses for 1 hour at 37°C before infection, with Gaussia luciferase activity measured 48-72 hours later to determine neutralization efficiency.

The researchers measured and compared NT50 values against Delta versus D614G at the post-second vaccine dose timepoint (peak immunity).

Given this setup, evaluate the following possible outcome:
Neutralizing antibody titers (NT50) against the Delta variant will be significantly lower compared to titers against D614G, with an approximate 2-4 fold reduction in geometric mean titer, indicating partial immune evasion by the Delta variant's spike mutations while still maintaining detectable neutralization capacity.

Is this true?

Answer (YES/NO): YES